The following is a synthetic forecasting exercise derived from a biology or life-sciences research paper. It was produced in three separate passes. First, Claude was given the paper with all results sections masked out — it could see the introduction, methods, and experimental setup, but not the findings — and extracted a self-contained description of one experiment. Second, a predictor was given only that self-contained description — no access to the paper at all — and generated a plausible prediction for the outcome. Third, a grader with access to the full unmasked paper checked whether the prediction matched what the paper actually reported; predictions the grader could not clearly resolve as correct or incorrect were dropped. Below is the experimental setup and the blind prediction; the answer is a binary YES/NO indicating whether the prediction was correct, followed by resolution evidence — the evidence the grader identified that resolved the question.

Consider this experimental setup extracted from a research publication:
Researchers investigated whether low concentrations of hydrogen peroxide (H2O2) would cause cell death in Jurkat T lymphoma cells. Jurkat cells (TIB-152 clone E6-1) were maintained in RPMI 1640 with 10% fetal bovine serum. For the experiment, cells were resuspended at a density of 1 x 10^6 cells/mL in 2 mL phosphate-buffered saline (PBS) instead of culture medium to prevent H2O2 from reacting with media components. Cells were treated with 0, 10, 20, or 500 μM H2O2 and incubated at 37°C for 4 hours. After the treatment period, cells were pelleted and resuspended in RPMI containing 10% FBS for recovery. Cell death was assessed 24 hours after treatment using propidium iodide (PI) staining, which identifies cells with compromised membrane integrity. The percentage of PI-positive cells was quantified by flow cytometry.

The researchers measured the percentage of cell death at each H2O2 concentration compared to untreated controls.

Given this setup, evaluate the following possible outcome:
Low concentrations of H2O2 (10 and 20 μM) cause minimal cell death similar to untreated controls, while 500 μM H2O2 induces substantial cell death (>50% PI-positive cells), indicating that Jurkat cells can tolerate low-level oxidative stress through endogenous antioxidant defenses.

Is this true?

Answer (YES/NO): NO